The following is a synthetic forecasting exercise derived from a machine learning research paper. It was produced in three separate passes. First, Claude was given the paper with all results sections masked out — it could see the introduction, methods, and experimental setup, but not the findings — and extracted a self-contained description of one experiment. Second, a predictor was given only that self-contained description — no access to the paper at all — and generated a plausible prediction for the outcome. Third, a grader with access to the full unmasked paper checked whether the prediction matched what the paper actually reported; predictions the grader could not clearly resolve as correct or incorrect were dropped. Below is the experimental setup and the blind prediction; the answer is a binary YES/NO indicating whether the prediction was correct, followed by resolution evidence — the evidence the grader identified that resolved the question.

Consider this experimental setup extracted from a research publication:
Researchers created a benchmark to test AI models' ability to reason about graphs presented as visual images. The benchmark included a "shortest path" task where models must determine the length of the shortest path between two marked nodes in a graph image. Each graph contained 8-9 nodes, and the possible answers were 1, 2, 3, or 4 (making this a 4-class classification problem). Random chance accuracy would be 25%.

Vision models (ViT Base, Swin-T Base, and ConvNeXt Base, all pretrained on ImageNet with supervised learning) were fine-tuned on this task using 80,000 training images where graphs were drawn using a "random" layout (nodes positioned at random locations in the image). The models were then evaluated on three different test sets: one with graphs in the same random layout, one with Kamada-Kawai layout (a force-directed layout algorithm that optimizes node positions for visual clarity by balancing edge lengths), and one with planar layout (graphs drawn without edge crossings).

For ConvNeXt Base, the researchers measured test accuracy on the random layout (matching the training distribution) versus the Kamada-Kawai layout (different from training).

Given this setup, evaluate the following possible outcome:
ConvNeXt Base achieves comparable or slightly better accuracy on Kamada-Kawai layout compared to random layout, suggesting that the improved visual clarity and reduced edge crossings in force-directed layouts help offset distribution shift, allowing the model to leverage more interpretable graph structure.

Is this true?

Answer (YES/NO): NO